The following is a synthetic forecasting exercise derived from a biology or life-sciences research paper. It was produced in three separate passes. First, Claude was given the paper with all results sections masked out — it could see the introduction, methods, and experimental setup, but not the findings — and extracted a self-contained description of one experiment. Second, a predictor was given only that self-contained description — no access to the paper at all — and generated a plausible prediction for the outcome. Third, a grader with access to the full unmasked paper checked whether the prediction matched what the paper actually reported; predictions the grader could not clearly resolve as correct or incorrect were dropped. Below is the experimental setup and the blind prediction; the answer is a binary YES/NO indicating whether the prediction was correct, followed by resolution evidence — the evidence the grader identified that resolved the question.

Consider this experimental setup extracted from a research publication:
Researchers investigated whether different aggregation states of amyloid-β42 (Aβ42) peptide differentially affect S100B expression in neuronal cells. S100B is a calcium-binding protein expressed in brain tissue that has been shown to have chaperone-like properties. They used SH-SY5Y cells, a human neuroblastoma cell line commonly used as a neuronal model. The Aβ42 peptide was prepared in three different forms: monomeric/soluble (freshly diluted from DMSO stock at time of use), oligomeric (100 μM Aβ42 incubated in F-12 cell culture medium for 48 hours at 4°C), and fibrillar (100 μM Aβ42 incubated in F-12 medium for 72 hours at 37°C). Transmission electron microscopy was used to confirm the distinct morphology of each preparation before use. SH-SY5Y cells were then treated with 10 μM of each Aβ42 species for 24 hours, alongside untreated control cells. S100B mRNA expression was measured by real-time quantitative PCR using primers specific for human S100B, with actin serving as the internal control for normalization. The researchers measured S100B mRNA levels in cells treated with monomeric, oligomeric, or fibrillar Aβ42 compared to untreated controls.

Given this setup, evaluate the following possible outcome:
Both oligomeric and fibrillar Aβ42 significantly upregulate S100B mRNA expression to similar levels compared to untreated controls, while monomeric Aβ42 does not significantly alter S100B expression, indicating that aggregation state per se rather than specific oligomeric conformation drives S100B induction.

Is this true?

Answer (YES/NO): NO